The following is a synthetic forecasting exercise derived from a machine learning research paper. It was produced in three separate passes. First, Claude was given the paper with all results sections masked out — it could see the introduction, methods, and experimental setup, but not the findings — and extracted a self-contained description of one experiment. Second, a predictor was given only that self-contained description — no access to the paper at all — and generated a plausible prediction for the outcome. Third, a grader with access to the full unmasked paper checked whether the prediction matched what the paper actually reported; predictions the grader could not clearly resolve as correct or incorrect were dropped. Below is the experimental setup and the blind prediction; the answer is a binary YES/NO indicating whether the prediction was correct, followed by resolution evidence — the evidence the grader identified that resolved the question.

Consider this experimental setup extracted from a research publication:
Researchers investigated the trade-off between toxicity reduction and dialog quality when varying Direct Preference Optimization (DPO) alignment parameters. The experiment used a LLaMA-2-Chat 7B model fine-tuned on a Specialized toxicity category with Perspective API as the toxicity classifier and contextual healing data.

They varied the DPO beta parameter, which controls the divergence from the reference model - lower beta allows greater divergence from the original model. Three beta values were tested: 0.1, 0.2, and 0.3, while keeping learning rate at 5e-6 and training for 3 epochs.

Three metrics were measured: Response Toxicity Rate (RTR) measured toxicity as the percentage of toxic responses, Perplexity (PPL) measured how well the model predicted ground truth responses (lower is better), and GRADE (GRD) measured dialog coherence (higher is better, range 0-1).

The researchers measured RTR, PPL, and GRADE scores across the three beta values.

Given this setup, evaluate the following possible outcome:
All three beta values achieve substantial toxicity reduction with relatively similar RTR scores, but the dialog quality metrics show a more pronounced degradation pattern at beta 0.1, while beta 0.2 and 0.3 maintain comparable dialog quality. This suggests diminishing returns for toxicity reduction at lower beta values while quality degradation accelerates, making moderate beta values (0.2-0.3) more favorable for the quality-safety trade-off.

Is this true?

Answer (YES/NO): NO